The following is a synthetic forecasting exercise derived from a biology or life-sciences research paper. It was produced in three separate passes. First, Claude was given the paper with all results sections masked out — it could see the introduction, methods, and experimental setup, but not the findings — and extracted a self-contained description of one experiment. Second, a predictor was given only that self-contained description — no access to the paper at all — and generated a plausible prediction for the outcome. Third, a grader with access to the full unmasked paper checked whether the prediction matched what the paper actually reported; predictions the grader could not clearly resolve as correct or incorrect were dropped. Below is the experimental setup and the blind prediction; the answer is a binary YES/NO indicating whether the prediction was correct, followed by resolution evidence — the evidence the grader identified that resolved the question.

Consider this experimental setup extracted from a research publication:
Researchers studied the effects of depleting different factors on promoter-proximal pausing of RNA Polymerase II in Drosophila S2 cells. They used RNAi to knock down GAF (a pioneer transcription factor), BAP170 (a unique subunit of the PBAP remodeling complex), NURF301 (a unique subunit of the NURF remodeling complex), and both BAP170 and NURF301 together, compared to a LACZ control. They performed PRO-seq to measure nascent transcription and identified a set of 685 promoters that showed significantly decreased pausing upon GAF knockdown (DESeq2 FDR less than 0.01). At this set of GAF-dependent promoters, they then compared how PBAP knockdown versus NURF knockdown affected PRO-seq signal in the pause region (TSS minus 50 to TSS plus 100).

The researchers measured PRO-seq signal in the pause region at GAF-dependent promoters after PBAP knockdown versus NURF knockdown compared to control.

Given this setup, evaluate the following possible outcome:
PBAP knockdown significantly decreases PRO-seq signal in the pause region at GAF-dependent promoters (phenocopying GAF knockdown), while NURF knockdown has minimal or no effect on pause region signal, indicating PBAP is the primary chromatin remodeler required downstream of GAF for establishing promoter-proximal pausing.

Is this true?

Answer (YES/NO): NO